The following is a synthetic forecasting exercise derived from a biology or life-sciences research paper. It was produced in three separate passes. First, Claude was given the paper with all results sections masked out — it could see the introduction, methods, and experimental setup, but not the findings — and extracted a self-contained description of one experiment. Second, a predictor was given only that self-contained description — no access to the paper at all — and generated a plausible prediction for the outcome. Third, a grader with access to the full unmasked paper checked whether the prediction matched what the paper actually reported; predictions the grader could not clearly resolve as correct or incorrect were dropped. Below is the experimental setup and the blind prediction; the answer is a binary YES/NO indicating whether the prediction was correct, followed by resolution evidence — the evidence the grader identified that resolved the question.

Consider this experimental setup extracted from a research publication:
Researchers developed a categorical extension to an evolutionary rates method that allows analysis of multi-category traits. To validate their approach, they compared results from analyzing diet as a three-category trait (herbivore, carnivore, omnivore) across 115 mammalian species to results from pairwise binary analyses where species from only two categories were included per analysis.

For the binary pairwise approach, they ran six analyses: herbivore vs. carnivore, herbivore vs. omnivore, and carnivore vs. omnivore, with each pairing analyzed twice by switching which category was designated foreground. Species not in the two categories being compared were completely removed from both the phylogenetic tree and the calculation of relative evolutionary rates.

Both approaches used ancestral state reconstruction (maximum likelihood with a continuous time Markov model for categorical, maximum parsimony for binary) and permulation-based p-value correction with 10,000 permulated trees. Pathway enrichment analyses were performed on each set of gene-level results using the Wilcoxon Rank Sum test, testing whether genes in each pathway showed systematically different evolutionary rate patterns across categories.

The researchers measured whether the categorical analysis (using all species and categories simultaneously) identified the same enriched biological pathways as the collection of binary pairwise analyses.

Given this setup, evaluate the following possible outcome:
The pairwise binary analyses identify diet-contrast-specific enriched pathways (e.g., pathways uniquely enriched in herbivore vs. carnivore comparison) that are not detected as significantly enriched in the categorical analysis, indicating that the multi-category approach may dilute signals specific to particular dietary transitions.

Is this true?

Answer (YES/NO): NO